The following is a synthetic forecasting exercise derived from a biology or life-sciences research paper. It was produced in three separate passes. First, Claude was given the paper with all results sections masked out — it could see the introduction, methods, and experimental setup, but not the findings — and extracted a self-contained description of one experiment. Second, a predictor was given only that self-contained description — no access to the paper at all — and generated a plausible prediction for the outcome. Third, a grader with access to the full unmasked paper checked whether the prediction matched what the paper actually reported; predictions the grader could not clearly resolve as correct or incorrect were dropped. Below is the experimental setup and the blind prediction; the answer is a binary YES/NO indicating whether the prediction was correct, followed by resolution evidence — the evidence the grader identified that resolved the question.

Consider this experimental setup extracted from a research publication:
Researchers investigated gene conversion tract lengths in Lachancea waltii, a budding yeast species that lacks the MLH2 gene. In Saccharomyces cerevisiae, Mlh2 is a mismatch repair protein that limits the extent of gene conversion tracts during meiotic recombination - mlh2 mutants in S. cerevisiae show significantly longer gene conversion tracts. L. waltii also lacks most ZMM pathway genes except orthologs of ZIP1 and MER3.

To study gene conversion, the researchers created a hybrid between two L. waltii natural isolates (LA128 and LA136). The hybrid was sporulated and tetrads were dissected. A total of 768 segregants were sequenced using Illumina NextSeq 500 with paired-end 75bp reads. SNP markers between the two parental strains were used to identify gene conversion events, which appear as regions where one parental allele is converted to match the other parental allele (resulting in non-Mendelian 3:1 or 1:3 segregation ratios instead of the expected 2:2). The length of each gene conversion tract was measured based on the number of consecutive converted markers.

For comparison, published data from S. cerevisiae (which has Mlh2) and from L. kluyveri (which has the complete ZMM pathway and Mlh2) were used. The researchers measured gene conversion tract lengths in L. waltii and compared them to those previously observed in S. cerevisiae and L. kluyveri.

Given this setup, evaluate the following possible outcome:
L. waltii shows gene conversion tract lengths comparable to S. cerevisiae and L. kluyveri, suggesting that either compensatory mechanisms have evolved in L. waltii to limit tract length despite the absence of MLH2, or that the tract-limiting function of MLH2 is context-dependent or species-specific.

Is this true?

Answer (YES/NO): NO